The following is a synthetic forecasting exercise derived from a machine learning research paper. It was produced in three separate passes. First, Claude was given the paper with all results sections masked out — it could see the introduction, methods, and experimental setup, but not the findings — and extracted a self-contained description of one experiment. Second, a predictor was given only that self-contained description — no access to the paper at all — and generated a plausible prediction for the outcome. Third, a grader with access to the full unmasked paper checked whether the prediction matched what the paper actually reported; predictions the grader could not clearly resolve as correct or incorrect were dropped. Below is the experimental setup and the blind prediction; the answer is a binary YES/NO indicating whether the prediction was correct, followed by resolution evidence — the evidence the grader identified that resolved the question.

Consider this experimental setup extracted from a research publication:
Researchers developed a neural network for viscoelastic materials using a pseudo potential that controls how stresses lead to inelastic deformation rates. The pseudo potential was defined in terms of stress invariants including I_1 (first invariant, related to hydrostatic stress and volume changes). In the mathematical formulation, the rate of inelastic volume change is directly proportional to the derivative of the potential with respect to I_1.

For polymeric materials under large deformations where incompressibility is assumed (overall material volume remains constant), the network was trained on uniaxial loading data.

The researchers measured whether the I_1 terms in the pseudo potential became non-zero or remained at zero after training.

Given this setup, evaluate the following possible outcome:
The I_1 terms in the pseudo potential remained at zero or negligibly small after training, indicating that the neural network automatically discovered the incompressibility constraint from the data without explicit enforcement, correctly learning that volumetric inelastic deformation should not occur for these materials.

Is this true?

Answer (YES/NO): YES